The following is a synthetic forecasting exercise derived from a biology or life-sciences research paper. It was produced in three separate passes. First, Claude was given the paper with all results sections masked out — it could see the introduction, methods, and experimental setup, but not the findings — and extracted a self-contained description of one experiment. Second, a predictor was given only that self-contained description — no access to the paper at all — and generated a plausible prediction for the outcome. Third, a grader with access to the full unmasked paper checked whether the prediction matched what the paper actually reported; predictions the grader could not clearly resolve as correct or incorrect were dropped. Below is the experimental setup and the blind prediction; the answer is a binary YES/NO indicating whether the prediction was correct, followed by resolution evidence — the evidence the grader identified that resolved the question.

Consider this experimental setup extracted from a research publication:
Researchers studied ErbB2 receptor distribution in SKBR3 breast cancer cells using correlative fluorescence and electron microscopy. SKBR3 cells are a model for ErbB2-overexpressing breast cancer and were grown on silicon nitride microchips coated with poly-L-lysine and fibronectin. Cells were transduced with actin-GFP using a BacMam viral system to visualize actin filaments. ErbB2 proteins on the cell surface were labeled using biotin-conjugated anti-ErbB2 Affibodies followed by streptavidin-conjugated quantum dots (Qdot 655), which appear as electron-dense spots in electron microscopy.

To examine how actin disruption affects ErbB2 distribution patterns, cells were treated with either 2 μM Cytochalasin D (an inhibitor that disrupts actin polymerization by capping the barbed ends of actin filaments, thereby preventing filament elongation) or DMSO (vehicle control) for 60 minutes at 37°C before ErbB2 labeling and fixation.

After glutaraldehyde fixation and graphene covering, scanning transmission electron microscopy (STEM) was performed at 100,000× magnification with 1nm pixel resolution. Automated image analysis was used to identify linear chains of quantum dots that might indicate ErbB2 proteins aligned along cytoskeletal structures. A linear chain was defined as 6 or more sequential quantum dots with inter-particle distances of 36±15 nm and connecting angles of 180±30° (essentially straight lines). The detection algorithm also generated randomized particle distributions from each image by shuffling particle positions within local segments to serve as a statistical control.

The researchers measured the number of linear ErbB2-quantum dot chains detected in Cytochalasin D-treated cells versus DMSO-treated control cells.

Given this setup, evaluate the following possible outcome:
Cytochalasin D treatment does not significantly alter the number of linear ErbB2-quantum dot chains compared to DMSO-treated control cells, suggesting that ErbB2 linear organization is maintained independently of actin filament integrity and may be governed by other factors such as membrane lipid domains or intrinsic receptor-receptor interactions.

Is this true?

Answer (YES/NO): NO